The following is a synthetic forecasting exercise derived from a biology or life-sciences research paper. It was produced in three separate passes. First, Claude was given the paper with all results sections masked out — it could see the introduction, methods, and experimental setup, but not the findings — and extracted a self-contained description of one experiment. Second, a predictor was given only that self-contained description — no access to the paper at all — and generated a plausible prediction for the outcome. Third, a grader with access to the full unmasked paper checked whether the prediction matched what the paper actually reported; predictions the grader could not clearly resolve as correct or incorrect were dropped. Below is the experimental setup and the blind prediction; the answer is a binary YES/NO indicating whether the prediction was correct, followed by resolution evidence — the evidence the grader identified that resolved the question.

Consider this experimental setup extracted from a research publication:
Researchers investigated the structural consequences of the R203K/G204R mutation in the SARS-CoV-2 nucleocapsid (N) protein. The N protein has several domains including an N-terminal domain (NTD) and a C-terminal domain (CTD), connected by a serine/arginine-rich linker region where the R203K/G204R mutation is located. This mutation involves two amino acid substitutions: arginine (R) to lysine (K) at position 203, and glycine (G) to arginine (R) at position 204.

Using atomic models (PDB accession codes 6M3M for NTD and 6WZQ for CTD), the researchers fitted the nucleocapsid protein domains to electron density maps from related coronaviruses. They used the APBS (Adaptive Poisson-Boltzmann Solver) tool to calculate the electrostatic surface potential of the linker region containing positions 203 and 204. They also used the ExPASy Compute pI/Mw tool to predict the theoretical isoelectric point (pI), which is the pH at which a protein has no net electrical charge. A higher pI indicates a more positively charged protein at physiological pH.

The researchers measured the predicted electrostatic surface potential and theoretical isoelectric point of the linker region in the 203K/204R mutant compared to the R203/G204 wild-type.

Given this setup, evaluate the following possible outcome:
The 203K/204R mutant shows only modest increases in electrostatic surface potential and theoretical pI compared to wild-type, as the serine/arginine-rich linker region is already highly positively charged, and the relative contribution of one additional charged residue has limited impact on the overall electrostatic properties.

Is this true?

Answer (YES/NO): NO